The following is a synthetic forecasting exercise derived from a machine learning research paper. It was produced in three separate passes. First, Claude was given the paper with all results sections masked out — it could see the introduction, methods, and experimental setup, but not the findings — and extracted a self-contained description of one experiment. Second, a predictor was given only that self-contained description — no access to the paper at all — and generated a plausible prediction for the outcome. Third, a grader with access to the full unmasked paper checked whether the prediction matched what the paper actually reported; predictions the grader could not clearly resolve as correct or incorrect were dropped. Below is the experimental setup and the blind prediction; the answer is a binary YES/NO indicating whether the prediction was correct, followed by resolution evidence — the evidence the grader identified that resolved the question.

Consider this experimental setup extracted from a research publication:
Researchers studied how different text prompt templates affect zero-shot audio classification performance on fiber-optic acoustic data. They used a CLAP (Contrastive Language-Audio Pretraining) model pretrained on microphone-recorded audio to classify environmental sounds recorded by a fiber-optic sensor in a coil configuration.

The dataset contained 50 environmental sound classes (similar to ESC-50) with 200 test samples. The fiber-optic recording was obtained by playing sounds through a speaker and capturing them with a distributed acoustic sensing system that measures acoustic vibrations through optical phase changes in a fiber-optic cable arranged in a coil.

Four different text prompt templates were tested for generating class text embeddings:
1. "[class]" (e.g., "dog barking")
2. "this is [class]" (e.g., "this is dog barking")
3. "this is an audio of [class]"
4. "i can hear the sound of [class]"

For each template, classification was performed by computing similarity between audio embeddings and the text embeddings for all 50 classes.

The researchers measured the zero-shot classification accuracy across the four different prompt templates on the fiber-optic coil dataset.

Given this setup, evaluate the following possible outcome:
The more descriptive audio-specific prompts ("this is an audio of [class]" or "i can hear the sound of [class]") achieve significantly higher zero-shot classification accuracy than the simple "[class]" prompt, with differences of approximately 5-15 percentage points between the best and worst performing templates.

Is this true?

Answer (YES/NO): YES